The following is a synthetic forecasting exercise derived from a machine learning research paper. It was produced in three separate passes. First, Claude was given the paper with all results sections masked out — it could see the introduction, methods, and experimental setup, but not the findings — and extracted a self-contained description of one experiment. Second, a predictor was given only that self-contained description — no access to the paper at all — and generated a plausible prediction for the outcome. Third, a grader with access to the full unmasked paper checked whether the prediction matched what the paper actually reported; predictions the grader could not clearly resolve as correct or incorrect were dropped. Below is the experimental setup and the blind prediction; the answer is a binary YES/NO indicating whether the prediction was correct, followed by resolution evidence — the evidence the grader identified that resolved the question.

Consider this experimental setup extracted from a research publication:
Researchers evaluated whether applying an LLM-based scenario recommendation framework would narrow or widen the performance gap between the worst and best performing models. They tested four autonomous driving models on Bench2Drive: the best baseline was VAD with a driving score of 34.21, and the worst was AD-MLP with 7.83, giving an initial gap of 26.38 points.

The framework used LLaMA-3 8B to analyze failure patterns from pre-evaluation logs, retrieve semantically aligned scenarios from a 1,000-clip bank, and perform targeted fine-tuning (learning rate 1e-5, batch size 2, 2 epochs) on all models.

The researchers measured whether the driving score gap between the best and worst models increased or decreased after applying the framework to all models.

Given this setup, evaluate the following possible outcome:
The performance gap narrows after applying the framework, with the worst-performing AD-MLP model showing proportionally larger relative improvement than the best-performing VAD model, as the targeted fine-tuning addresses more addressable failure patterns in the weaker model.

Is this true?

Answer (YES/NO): NO